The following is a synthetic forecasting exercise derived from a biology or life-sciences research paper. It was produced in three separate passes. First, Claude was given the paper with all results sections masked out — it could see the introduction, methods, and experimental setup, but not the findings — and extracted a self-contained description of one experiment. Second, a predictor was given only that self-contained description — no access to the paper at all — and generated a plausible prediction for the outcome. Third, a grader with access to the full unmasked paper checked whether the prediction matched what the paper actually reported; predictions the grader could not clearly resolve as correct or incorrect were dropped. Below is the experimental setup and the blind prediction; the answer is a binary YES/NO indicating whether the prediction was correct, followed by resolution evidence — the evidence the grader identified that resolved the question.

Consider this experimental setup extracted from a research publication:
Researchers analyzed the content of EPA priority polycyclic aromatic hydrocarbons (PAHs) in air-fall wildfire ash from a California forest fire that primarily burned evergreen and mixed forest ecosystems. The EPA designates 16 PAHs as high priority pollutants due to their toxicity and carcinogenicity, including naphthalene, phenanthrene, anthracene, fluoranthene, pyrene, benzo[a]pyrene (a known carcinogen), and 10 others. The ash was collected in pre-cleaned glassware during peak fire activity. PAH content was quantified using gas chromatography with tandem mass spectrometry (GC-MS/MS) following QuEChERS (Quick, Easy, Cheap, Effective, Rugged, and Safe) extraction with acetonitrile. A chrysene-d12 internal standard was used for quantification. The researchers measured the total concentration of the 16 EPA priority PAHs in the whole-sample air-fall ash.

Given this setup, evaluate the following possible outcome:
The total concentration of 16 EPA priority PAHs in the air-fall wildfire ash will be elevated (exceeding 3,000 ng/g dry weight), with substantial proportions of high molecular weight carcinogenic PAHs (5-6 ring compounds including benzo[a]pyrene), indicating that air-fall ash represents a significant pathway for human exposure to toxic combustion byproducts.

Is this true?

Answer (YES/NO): NO